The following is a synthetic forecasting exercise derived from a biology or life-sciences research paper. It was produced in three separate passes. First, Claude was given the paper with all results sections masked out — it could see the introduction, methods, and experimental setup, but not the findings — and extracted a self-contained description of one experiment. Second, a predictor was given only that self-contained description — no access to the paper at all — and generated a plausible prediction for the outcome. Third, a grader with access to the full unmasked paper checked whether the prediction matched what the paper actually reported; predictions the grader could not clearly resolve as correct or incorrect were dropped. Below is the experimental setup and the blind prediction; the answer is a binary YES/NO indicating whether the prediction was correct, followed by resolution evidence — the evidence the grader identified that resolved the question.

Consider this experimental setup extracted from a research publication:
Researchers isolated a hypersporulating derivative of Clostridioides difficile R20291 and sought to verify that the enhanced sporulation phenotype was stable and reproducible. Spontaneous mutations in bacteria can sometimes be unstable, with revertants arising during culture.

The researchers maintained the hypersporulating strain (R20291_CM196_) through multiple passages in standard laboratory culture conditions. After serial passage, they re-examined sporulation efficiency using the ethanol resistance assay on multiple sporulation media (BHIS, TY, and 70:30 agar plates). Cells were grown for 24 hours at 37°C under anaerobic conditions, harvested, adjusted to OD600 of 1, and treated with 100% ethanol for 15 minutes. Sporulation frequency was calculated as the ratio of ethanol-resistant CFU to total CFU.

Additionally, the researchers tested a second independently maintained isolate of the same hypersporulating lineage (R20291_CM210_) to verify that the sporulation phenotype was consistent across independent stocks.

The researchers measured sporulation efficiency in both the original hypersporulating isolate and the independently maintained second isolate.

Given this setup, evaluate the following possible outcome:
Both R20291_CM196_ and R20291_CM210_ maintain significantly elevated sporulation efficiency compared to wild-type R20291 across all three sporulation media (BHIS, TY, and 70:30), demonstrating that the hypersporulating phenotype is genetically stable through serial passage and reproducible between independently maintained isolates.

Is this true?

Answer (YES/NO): NO